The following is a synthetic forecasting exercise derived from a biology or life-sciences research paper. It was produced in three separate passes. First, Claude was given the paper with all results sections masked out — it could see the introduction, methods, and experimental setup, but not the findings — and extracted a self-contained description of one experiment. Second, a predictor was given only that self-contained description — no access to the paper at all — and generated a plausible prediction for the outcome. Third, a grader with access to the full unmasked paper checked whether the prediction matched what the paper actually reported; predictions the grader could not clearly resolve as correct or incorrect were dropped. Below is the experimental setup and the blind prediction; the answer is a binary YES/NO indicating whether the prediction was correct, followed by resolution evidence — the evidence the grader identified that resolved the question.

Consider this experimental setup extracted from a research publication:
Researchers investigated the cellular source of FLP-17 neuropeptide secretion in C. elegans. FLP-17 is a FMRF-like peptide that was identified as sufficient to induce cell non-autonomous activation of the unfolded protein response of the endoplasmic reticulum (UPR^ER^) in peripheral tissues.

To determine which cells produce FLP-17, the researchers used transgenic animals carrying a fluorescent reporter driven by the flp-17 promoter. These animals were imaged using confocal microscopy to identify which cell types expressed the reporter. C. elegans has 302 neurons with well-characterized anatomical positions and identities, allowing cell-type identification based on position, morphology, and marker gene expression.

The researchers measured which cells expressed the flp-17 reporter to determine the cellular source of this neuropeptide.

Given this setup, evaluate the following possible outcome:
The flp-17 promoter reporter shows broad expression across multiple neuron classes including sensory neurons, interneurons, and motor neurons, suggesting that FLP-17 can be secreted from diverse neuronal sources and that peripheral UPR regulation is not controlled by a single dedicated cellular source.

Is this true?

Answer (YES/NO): NO